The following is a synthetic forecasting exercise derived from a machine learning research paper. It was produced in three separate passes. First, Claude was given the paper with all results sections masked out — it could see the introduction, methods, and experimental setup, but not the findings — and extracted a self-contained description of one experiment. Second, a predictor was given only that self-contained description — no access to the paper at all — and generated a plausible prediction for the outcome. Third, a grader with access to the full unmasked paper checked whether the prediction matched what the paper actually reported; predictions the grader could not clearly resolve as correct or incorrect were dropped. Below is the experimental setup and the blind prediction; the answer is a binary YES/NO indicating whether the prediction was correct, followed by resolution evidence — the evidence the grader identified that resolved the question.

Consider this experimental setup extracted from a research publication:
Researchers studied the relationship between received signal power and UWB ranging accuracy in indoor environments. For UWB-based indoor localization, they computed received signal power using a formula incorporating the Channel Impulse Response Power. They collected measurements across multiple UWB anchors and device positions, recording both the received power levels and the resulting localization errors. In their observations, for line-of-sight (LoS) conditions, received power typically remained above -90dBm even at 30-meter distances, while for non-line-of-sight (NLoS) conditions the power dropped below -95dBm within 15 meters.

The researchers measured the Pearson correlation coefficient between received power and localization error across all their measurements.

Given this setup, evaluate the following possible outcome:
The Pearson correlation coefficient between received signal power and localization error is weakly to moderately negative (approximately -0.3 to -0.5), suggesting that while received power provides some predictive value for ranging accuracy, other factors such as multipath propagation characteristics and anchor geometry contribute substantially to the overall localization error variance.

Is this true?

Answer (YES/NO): NO